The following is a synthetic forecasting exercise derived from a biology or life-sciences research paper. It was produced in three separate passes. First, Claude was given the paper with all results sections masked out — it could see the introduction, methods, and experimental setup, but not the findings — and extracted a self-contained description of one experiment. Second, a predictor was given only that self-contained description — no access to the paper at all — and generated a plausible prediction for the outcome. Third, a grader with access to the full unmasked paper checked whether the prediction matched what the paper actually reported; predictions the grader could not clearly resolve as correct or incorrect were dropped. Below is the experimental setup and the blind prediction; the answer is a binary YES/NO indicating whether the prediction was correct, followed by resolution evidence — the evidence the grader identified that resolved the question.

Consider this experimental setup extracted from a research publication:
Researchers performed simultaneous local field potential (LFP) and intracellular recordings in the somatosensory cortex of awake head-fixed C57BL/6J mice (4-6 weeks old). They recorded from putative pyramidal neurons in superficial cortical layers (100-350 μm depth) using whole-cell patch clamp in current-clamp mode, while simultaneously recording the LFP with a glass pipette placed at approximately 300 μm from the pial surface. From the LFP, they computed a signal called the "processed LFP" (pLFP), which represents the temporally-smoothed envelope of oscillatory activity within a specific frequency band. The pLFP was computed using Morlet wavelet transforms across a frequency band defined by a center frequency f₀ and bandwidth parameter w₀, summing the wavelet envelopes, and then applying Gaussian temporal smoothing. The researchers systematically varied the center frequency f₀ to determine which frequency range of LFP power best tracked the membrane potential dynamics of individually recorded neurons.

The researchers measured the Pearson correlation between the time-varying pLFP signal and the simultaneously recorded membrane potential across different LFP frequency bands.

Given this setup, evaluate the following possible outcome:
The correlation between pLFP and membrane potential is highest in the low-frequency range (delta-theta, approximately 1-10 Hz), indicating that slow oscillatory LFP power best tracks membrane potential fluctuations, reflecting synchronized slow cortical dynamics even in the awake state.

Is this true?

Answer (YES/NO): NO